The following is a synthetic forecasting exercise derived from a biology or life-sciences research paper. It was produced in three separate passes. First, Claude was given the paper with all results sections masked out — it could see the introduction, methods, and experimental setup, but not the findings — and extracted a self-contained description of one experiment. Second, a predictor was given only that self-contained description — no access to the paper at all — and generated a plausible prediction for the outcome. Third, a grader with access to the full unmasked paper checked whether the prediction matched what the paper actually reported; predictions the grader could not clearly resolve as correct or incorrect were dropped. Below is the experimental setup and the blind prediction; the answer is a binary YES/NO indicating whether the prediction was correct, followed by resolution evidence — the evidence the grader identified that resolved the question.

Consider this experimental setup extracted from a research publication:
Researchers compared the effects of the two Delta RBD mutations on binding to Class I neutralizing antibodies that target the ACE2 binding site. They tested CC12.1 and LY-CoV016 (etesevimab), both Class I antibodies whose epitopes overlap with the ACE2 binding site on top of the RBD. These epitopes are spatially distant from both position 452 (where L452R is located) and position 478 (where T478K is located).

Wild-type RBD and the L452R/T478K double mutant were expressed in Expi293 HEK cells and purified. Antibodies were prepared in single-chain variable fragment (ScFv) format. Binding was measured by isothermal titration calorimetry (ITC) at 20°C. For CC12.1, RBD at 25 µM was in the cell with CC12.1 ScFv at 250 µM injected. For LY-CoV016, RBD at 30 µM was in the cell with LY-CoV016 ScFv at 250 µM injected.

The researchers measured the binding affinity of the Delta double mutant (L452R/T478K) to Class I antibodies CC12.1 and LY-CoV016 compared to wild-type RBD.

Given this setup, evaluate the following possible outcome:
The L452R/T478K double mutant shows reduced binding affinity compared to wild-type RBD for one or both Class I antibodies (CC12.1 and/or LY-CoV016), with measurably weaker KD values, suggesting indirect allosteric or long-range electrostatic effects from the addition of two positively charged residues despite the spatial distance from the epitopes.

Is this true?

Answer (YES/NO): NO